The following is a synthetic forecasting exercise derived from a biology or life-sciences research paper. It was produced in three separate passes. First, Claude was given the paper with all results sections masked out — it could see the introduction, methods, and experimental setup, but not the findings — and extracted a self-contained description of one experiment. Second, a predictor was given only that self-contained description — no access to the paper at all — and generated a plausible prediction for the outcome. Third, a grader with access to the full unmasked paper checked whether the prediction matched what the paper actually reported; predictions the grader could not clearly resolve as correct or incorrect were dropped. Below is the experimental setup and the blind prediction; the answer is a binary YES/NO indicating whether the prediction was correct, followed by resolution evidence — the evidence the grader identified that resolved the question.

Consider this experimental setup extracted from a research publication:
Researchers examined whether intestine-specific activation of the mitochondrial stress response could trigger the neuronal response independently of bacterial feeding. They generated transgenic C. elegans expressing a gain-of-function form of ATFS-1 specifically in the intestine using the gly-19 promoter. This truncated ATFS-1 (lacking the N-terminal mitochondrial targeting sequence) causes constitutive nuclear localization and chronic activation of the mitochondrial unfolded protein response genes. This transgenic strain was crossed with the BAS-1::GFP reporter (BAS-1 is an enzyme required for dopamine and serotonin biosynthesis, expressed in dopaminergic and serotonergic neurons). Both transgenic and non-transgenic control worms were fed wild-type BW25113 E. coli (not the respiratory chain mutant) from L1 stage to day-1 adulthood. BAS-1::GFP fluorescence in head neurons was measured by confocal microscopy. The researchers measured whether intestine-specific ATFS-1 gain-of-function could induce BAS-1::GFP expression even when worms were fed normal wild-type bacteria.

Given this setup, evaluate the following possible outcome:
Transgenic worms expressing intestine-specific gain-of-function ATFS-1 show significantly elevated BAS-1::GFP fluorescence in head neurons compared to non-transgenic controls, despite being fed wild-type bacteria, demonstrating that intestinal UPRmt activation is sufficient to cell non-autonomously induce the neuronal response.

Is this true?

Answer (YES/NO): YES